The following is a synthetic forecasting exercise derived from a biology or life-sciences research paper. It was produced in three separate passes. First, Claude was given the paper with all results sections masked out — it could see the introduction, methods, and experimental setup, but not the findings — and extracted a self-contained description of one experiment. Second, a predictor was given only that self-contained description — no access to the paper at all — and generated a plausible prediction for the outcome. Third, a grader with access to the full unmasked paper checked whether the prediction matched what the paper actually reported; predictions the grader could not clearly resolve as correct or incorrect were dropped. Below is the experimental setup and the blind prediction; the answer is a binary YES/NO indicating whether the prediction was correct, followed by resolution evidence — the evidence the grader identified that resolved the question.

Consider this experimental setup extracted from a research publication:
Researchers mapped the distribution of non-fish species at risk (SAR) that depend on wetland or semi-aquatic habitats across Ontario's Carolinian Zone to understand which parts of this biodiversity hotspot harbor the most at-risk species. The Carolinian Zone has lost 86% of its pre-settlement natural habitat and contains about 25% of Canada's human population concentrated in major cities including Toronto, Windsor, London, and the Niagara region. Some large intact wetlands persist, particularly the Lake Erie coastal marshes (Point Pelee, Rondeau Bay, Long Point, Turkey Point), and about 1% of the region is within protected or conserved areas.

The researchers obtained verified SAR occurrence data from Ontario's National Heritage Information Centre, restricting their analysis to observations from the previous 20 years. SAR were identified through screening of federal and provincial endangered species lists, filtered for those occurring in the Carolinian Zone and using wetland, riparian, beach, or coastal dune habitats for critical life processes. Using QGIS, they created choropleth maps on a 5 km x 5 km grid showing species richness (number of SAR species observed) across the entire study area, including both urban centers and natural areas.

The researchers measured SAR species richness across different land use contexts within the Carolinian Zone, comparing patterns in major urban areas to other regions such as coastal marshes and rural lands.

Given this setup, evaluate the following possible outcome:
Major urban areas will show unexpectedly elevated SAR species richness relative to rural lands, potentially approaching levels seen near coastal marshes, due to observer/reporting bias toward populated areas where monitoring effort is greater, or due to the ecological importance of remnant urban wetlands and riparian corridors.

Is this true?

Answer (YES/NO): YES